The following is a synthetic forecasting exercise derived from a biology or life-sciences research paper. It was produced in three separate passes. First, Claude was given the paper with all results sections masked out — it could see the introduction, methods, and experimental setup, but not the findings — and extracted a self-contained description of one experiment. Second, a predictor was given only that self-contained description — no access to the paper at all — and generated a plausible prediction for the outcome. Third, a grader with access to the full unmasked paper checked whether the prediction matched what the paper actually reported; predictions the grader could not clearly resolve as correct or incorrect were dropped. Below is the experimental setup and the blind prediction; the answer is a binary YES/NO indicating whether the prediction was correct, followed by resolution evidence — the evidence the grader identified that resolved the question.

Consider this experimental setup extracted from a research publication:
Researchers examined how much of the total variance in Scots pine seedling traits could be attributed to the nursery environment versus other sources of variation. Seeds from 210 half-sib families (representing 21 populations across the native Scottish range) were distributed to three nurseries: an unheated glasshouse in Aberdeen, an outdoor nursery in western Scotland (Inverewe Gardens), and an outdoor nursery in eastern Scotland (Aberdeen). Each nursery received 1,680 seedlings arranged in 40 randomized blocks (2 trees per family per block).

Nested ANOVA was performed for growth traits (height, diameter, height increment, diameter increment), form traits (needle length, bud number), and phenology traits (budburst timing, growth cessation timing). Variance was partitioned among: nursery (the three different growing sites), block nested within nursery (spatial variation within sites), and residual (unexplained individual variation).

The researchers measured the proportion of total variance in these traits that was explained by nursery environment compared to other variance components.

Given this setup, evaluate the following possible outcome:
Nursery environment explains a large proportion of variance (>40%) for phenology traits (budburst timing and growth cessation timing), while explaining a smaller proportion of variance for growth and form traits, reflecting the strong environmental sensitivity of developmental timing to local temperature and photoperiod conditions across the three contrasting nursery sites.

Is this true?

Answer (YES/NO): NO